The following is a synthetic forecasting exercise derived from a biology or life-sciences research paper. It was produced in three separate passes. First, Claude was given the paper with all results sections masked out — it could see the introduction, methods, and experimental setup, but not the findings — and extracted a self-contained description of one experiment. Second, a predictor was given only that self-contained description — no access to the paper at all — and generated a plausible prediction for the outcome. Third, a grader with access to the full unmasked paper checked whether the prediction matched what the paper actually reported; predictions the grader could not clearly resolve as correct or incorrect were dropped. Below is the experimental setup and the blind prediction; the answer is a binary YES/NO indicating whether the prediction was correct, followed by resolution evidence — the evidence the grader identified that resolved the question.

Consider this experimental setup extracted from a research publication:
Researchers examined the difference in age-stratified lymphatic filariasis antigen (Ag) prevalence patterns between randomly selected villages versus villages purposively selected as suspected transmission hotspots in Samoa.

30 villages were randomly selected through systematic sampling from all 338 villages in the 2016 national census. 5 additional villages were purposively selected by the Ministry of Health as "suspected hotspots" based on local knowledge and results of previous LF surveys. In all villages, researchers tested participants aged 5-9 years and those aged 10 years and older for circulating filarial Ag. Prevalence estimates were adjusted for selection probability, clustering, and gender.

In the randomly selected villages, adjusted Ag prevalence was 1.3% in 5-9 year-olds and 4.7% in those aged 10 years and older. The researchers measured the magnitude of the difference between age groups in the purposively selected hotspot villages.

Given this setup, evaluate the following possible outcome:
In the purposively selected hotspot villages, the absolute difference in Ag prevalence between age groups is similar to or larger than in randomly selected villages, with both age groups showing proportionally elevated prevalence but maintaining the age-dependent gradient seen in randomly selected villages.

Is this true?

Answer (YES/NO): YES